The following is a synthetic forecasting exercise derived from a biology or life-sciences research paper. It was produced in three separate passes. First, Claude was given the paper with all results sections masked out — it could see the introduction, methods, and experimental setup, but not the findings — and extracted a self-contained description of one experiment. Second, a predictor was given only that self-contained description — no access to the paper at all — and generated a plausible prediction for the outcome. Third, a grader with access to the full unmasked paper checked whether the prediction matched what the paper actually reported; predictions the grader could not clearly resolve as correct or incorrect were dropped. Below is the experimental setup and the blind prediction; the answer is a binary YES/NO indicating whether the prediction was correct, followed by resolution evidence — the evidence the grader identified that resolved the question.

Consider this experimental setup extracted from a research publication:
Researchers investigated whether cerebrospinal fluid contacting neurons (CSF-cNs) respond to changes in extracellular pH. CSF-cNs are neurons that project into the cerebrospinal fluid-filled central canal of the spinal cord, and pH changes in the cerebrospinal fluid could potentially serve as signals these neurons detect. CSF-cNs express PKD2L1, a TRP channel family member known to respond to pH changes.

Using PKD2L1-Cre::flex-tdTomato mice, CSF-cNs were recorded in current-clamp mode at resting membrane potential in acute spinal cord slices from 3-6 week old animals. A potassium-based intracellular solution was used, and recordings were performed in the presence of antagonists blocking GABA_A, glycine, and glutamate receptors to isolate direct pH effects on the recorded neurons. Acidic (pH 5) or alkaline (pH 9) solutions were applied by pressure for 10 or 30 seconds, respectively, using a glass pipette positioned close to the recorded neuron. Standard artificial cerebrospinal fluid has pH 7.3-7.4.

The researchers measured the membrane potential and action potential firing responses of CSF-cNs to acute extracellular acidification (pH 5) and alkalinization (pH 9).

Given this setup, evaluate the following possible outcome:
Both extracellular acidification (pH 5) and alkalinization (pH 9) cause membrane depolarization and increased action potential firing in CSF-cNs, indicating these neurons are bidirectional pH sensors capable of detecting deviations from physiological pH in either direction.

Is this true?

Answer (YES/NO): YES